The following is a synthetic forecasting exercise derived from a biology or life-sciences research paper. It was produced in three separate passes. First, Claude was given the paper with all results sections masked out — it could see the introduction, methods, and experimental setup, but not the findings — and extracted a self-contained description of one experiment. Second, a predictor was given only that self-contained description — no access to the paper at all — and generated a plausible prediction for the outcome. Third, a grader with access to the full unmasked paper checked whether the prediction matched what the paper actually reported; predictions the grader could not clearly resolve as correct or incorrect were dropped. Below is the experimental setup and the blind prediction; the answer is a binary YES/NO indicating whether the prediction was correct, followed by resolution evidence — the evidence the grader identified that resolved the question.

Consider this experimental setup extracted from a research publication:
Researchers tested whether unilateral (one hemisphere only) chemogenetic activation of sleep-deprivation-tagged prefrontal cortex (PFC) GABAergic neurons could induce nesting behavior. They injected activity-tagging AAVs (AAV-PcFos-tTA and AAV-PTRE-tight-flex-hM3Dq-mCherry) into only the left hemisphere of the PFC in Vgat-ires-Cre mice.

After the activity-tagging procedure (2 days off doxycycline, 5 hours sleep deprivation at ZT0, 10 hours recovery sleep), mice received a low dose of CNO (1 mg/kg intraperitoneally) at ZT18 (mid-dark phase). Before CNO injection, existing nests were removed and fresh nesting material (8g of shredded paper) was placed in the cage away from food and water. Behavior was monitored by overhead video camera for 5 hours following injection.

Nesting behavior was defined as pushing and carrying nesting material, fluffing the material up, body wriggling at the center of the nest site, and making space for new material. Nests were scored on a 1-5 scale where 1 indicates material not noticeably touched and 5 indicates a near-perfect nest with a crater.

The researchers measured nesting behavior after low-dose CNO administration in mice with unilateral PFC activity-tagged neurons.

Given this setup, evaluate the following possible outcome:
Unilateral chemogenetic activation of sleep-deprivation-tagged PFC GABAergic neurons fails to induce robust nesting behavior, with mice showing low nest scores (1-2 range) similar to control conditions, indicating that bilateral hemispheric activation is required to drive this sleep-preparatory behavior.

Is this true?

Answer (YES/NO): NO